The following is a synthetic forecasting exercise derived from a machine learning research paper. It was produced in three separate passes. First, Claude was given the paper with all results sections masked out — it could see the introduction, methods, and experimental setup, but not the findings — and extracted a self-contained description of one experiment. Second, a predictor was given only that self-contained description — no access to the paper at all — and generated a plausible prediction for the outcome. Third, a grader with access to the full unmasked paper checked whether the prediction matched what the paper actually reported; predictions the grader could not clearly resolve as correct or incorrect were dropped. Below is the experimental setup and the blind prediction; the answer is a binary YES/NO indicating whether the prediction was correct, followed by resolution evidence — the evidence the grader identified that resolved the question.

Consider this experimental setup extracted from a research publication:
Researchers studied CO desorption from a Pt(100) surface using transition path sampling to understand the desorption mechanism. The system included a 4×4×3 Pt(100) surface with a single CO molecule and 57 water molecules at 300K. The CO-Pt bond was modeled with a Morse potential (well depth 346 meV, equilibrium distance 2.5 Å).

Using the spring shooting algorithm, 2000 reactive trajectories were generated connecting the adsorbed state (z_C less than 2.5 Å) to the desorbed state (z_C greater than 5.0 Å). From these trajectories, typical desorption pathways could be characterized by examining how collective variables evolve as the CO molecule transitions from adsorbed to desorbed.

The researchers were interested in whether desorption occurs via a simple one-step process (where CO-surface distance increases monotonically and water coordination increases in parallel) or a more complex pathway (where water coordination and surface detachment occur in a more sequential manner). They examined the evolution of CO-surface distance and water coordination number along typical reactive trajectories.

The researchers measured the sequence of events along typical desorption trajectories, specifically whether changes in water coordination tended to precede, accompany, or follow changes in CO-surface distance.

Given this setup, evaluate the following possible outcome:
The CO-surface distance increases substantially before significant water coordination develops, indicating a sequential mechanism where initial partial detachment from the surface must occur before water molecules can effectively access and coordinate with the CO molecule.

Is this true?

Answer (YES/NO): NO